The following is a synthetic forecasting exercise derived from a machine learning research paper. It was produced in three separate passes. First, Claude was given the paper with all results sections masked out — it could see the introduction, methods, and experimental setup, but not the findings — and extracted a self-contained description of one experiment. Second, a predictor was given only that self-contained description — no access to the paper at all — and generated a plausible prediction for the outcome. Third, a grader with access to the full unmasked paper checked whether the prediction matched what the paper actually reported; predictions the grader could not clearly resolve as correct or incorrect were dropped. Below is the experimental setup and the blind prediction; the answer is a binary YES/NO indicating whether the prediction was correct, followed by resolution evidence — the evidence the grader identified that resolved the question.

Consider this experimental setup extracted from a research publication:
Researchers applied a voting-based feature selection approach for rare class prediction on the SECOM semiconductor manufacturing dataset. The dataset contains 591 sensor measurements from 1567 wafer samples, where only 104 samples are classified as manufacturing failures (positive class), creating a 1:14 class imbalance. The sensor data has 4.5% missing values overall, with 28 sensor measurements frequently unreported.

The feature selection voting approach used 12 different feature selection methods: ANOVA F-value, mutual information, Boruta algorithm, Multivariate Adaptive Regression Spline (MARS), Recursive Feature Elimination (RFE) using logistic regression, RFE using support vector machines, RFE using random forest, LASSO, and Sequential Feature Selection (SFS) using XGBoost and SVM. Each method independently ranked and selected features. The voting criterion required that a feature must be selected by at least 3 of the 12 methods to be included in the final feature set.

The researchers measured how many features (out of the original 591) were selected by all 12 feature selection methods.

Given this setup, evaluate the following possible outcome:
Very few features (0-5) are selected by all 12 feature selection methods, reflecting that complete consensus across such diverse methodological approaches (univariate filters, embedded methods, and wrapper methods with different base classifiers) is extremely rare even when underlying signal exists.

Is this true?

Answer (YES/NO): YES